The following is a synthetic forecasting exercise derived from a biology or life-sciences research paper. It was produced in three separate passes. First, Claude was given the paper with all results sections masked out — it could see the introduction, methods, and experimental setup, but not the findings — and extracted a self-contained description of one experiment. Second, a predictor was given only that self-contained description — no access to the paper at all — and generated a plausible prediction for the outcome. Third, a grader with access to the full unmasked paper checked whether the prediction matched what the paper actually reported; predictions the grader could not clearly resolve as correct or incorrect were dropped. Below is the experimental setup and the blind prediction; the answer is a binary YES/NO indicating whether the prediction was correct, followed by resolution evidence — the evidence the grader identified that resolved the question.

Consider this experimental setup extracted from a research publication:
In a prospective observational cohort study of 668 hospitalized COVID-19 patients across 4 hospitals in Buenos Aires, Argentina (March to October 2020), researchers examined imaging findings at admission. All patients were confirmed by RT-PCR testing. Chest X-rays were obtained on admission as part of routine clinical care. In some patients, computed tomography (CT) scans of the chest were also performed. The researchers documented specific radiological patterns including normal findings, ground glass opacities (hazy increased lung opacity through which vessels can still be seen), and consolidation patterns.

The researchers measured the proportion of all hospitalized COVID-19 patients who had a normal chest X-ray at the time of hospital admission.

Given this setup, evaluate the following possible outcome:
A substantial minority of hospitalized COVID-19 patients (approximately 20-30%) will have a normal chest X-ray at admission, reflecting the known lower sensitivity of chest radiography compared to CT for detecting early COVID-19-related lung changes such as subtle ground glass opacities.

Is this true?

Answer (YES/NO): NO